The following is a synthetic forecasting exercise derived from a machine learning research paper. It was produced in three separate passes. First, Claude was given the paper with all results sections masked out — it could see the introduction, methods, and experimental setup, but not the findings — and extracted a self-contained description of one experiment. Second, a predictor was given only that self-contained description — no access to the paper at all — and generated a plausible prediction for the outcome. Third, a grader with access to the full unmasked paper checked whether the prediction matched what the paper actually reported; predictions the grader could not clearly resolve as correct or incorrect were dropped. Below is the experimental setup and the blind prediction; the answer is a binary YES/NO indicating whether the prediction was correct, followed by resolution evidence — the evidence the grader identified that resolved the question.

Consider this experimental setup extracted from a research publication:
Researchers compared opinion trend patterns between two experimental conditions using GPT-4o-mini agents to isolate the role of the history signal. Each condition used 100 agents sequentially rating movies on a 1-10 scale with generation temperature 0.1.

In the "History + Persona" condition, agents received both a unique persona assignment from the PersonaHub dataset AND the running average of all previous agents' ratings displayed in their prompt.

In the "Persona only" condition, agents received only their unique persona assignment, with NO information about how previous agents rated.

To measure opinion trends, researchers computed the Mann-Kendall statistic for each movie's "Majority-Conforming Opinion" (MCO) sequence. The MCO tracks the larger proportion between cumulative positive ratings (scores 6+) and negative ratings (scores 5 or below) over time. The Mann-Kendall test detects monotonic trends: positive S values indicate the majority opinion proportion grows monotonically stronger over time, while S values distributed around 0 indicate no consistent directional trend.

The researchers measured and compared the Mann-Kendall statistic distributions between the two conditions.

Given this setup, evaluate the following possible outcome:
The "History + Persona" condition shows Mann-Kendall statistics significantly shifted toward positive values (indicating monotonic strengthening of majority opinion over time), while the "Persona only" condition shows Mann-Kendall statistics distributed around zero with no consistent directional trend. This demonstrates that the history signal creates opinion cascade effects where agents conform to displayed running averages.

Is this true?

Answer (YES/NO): YES